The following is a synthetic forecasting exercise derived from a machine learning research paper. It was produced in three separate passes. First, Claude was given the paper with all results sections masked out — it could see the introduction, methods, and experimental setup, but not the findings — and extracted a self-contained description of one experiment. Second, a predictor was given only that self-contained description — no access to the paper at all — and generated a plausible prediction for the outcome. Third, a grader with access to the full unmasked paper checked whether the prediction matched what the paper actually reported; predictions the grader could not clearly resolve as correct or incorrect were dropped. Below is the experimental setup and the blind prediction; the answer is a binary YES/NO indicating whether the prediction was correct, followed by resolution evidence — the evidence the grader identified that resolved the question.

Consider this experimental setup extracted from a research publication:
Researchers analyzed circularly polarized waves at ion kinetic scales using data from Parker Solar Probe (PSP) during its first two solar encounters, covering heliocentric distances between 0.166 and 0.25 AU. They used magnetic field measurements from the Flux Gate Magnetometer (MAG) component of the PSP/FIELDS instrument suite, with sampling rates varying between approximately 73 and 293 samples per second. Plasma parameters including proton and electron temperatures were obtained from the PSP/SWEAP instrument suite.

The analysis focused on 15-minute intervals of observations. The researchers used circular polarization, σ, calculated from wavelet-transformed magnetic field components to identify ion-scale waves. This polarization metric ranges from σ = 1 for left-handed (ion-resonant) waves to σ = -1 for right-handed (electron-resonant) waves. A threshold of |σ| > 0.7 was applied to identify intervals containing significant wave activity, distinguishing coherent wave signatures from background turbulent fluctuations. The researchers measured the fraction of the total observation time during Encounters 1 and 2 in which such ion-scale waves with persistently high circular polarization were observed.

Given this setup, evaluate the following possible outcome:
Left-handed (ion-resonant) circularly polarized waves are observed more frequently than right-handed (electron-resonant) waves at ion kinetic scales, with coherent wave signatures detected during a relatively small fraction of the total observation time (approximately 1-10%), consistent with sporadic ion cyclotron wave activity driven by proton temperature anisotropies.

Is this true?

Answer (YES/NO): NO